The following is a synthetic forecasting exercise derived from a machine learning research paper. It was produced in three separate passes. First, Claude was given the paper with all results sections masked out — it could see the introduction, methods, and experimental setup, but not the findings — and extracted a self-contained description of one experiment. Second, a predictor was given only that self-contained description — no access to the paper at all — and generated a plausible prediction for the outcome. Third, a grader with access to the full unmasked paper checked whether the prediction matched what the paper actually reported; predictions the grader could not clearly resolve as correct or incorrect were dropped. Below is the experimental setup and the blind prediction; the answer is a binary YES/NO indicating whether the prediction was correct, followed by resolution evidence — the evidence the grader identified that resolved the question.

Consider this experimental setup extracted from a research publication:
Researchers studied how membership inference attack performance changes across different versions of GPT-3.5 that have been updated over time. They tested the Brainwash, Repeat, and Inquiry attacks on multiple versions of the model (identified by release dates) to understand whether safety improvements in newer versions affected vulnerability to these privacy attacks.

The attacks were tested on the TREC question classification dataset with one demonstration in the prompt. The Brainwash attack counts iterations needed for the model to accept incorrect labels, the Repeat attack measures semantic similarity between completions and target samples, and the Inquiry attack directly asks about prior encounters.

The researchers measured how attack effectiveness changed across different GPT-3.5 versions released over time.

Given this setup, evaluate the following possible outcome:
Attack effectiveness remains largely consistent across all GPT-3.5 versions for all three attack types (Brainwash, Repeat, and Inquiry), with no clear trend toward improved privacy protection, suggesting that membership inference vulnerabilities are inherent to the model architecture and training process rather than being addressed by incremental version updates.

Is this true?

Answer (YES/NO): NO